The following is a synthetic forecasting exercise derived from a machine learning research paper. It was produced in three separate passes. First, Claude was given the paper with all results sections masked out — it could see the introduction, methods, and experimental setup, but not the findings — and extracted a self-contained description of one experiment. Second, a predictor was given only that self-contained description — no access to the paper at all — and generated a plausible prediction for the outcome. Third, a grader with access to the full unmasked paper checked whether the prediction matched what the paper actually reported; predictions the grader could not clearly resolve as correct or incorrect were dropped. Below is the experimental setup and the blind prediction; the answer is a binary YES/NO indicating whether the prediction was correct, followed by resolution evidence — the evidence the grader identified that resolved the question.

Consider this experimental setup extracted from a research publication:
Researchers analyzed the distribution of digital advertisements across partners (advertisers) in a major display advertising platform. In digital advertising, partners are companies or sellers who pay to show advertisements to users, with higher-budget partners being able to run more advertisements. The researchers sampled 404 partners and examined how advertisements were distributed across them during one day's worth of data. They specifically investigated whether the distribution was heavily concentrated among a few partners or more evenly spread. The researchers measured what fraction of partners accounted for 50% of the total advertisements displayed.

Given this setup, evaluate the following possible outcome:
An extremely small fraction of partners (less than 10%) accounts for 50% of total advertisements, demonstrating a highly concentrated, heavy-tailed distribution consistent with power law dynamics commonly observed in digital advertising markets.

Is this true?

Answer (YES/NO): NO